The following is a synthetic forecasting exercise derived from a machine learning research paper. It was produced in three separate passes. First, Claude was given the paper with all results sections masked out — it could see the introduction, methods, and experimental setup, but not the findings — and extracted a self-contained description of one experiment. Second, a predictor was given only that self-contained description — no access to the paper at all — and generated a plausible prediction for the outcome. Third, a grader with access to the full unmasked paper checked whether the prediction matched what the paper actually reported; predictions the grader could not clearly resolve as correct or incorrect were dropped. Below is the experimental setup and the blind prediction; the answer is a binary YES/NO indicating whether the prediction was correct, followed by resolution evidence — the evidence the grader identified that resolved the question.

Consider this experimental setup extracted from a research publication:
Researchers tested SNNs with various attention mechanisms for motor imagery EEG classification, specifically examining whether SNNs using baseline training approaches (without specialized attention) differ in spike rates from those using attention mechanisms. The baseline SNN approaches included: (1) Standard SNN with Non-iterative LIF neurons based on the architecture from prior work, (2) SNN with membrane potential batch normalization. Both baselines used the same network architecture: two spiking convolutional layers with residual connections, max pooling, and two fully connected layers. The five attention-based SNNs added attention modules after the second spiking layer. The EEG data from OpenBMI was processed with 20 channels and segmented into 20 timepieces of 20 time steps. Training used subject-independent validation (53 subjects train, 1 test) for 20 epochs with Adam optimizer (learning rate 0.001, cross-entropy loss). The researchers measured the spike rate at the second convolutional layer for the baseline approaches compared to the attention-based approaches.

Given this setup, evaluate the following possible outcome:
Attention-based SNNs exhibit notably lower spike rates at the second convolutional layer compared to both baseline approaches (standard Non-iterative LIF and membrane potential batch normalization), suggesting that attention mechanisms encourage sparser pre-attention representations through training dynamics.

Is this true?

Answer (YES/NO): NO